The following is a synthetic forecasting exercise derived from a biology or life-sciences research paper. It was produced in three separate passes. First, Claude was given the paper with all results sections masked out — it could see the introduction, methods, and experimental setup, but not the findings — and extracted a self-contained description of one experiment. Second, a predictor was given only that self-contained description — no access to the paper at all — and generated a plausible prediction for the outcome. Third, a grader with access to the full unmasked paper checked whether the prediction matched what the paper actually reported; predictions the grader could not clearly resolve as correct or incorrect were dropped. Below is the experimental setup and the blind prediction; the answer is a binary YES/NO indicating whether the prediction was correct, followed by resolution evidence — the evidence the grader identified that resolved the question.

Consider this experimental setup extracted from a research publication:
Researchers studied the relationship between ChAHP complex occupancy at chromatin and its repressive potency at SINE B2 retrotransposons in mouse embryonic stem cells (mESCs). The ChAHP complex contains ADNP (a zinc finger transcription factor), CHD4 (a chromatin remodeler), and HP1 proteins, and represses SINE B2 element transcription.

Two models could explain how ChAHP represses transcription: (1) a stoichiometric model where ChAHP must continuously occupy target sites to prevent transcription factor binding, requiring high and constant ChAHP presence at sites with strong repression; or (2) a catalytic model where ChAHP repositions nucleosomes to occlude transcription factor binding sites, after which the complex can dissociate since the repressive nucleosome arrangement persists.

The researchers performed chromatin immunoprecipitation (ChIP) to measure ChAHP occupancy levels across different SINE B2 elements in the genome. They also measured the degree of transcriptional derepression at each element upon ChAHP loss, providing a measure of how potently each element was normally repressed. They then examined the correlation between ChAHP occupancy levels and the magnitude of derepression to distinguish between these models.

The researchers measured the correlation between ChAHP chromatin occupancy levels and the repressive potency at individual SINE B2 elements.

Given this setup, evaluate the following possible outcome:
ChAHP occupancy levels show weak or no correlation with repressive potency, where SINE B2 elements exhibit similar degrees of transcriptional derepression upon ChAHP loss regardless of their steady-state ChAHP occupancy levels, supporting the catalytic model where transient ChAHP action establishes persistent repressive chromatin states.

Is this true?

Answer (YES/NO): YES